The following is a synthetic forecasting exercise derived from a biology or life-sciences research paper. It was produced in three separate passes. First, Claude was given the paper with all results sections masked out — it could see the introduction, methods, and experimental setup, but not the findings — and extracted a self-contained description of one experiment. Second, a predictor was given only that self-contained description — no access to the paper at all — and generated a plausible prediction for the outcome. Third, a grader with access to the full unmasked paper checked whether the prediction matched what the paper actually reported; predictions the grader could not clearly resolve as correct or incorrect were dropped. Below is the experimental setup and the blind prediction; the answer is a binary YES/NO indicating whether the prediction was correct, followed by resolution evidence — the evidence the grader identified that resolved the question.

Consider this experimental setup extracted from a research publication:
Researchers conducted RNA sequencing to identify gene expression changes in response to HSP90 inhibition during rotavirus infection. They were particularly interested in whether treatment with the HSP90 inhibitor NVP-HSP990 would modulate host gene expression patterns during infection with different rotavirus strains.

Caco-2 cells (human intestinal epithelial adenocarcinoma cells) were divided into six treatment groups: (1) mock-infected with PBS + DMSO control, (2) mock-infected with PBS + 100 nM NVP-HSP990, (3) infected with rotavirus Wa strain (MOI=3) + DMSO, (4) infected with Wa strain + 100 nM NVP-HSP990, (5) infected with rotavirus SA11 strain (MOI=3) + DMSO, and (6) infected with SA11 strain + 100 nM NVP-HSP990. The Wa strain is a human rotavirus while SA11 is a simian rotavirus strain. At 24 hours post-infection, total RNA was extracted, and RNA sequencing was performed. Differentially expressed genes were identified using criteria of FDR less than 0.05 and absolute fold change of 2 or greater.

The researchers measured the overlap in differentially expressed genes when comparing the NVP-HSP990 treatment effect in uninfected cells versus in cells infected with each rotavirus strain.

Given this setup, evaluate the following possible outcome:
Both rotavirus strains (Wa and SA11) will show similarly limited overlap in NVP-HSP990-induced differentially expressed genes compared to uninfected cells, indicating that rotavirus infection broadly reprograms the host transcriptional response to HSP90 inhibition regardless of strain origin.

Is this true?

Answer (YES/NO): NO